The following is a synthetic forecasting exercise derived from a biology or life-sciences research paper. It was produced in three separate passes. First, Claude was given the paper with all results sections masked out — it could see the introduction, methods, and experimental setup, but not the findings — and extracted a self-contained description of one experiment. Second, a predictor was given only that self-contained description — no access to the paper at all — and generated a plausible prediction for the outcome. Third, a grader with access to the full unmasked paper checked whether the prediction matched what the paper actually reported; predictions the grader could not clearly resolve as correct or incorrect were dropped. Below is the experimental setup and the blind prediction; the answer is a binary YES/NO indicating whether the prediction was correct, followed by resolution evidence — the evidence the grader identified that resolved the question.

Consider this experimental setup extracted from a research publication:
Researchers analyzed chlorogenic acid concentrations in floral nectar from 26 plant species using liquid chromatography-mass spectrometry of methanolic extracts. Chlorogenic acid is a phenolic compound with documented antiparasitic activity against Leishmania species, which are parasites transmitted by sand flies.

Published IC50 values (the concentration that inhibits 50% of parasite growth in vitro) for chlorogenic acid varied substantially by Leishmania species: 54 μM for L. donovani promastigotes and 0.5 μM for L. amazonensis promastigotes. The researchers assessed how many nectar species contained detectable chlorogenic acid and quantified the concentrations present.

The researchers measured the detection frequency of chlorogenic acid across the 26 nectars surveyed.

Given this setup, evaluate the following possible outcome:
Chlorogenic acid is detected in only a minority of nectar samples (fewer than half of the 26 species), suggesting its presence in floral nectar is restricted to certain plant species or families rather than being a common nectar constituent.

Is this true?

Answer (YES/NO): YES